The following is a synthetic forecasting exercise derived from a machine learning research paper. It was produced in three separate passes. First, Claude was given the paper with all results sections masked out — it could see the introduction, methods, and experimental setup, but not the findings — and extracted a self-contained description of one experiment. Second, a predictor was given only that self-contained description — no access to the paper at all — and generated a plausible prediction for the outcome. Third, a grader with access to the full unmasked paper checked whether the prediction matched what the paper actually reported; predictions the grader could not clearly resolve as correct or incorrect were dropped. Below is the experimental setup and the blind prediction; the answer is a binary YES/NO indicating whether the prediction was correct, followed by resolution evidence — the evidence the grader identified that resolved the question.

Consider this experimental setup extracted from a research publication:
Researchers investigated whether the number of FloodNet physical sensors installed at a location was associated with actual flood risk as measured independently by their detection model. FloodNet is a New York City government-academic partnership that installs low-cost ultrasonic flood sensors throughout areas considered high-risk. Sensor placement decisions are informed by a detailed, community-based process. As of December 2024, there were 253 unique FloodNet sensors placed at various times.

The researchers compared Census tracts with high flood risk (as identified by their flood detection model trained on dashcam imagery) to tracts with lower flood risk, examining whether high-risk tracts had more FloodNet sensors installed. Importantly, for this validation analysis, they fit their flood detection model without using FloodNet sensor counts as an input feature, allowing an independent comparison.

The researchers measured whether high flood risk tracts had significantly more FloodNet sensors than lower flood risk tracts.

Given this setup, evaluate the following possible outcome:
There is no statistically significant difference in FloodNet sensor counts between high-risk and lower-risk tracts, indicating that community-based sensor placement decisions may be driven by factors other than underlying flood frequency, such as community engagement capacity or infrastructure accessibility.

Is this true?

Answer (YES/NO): NO